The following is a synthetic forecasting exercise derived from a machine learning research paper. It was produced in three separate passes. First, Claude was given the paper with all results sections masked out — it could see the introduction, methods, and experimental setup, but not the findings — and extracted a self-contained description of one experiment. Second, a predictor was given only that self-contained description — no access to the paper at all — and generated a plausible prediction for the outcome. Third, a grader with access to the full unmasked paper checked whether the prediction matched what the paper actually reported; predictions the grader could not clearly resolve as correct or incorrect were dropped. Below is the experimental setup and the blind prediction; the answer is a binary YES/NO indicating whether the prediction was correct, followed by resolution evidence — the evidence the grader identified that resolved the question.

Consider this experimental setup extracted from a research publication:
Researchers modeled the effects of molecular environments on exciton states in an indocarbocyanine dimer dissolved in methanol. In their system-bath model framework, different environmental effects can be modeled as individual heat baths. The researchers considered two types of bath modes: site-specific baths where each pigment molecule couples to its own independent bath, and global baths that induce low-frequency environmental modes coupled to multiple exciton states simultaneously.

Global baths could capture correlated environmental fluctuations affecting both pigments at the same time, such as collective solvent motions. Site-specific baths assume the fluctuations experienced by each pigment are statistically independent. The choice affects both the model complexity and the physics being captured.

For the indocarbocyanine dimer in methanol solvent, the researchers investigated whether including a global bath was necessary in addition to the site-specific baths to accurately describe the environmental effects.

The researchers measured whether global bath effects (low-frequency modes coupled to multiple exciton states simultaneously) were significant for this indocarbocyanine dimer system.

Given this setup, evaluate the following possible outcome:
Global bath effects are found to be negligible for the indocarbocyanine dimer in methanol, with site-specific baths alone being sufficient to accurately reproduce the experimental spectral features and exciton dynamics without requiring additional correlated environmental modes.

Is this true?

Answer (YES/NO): YES